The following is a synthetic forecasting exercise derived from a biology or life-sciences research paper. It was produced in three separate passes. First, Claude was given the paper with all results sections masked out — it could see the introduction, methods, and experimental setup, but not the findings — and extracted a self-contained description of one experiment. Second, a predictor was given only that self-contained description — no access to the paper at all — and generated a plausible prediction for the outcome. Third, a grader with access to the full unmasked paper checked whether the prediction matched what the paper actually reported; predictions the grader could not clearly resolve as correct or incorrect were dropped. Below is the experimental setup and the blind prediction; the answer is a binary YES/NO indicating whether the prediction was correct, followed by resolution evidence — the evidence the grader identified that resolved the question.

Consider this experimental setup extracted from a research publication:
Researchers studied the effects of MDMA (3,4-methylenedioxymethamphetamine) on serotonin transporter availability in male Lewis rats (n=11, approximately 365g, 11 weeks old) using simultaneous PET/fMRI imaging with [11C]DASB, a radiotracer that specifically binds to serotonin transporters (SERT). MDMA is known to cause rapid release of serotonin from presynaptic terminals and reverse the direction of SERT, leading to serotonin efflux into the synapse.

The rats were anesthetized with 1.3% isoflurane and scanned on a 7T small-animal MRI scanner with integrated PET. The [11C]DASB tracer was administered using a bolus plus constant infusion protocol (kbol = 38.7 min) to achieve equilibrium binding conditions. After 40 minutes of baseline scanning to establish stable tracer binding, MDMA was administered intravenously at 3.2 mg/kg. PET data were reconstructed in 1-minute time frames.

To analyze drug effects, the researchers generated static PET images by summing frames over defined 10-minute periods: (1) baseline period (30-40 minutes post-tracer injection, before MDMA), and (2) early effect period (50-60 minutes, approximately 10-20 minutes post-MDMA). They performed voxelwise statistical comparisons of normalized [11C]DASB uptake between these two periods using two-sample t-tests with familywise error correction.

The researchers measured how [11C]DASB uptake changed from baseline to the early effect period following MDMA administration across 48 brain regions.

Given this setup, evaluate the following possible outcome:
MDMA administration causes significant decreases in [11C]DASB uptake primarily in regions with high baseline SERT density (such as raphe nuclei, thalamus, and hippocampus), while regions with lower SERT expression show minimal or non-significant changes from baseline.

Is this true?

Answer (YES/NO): YES